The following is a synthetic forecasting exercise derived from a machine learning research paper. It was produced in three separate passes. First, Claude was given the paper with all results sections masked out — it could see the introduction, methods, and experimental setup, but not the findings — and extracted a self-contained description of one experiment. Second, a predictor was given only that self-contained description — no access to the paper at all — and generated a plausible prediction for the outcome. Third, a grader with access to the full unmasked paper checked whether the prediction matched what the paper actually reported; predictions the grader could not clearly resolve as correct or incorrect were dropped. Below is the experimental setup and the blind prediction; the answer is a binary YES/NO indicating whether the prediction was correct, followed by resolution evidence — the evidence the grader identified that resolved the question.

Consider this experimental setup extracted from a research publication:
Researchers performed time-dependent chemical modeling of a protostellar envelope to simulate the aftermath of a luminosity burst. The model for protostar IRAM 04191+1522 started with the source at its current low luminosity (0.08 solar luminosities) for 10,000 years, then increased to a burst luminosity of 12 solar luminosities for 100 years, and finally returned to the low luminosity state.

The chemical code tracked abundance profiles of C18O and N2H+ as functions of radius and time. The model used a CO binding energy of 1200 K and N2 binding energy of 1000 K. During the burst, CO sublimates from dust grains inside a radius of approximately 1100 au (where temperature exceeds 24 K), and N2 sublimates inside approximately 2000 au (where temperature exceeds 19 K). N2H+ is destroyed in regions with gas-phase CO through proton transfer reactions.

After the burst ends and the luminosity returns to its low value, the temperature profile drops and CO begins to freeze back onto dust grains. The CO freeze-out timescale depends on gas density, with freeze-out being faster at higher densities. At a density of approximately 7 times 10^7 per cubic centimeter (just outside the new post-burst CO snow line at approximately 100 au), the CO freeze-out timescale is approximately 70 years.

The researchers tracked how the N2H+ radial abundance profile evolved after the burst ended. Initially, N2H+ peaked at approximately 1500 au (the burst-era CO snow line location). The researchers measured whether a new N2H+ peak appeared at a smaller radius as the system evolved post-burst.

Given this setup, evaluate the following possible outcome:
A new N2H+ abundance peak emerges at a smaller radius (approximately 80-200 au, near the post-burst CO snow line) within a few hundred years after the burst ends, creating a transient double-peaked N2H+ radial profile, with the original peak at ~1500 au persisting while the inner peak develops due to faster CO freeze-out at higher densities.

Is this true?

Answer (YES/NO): YES